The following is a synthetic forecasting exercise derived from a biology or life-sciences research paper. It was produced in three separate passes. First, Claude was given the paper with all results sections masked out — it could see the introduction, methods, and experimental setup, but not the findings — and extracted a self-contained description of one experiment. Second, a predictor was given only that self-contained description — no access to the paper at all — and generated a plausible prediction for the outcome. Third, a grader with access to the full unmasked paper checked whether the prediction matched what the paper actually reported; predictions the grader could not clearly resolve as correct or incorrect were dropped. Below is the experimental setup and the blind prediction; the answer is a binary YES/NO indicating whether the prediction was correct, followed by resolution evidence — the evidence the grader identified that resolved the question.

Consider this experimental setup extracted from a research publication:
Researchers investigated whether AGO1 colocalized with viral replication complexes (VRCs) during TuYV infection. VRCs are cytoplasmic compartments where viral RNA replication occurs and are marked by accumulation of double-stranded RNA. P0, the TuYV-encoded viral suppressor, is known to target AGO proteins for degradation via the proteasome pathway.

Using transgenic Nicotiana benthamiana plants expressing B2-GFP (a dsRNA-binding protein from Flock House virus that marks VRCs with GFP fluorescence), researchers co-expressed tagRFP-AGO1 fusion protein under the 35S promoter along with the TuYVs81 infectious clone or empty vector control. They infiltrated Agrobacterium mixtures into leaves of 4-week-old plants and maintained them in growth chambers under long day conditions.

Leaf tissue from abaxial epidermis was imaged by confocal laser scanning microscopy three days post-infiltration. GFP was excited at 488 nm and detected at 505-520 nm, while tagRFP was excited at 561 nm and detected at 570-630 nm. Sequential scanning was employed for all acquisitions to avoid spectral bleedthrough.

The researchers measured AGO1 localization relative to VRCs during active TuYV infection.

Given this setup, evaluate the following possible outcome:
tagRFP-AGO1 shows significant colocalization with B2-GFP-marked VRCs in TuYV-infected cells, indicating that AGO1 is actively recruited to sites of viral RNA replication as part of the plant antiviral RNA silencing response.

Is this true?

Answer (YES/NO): NO